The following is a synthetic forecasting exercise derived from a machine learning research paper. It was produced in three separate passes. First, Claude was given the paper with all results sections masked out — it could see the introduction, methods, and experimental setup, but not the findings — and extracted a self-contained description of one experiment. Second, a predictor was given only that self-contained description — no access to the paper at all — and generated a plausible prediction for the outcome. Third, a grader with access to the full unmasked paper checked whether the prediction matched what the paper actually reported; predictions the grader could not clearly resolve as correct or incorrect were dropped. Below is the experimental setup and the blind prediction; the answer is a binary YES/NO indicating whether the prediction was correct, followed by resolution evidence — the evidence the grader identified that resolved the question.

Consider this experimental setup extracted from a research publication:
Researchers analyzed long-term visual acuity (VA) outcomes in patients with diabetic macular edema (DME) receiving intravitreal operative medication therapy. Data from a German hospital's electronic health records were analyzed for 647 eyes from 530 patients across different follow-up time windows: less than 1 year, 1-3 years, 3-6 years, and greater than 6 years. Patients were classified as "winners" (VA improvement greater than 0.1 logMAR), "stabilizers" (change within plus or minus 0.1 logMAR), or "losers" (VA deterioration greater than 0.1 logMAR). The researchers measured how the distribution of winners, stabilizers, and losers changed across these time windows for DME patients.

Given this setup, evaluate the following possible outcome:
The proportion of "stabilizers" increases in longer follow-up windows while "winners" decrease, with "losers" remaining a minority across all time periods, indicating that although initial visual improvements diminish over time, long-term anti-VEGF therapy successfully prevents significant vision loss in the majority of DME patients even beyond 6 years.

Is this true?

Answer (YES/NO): NO